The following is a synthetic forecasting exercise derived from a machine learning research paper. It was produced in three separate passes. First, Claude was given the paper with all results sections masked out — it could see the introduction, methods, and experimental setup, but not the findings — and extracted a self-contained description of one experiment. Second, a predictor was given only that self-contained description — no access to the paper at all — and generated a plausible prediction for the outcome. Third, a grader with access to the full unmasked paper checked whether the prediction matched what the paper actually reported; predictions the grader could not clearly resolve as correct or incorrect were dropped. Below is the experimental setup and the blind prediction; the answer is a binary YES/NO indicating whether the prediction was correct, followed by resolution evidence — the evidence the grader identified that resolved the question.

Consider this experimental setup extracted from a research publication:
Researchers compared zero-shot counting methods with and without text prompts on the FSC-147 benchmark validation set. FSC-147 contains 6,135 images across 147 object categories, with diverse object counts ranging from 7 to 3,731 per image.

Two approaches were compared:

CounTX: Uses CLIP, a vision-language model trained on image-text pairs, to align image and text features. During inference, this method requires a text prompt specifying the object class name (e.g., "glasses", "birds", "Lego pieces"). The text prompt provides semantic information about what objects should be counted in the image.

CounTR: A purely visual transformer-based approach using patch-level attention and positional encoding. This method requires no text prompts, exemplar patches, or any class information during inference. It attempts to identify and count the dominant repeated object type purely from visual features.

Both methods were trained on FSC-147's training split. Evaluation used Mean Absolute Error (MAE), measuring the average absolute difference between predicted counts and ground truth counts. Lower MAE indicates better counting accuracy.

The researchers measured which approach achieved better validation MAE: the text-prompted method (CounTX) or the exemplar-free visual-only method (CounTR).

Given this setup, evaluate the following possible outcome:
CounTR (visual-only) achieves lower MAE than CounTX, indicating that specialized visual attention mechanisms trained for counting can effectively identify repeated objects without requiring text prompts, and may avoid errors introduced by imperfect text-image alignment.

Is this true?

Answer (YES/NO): NO